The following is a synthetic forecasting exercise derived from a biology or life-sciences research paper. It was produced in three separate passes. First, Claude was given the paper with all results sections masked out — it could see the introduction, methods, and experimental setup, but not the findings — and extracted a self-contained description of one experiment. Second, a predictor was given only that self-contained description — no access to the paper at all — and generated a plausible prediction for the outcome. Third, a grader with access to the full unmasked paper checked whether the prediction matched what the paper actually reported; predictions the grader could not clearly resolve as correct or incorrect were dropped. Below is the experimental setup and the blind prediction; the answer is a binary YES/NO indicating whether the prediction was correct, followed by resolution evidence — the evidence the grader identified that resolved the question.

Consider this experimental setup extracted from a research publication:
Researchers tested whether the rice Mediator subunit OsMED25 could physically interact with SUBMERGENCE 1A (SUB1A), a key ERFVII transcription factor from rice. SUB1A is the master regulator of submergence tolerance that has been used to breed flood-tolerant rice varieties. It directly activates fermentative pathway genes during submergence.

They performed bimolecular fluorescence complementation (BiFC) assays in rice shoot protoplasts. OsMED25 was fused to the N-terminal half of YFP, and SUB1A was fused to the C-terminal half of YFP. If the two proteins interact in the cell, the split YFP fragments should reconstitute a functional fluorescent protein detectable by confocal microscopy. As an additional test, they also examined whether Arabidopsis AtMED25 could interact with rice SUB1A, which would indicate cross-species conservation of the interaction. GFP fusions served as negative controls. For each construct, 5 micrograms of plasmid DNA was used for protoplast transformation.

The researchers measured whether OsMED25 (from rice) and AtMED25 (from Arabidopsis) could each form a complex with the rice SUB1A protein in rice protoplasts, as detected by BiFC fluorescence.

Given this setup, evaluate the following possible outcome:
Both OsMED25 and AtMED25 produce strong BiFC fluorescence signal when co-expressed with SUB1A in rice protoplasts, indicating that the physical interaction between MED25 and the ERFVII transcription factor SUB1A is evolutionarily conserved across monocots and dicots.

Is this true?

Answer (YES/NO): YES